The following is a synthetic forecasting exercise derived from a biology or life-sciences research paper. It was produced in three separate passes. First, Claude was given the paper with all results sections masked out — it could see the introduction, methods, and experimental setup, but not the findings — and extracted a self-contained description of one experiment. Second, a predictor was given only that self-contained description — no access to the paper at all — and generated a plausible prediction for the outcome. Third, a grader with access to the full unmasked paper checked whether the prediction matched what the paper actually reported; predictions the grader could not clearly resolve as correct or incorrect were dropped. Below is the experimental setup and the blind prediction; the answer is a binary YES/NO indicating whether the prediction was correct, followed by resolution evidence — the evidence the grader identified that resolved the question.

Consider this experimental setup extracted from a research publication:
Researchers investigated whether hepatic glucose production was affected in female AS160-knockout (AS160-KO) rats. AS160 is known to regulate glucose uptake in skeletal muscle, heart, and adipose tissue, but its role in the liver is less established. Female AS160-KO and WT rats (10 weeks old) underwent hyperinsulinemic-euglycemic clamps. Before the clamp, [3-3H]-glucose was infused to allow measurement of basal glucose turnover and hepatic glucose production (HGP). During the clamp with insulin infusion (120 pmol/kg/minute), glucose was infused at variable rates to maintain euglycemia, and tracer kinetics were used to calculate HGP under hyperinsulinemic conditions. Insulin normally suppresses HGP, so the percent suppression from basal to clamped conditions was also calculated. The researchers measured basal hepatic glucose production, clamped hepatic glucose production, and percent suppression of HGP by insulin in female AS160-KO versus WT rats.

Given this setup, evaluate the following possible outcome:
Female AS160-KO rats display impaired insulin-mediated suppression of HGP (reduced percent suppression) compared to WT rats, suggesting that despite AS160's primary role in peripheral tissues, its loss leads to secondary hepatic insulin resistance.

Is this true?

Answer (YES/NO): NO